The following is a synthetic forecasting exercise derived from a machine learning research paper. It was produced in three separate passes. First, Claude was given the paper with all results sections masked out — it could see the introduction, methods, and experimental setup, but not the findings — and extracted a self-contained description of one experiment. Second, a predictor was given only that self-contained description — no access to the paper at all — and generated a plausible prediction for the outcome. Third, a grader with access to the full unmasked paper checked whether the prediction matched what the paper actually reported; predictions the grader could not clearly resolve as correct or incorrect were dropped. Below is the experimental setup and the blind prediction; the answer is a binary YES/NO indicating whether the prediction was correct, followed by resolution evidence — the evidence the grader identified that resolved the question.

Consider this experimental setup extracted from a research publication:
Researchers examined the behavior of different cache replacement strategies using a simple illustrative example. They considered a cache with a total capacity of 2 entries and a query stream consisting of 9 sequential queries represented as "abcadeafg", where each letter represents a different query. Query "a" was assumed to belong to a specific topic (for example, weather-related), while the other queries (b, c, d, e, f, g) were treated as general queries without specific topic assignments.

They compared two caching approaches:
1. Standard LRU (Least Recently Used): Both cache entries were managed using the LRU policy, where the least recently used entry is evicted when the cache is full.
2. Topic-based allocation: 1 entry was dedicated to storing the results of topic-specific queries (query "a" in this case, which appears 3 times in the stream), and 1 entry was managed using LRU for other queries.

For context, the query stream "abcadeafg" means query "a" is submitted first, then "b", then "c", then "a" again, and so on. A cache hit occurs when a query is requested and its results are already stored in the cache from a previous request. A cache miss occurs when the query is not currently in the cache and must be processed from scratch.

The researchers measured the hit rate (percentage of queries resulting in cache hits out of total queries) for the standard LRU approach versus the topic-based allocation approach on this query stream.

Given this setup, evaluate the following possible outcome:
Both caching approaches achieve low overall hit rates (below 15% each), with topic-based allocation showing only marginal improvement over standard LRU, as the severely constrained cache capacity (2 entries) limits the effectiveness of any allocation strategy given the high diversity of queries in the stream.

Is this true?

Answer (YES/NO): NO